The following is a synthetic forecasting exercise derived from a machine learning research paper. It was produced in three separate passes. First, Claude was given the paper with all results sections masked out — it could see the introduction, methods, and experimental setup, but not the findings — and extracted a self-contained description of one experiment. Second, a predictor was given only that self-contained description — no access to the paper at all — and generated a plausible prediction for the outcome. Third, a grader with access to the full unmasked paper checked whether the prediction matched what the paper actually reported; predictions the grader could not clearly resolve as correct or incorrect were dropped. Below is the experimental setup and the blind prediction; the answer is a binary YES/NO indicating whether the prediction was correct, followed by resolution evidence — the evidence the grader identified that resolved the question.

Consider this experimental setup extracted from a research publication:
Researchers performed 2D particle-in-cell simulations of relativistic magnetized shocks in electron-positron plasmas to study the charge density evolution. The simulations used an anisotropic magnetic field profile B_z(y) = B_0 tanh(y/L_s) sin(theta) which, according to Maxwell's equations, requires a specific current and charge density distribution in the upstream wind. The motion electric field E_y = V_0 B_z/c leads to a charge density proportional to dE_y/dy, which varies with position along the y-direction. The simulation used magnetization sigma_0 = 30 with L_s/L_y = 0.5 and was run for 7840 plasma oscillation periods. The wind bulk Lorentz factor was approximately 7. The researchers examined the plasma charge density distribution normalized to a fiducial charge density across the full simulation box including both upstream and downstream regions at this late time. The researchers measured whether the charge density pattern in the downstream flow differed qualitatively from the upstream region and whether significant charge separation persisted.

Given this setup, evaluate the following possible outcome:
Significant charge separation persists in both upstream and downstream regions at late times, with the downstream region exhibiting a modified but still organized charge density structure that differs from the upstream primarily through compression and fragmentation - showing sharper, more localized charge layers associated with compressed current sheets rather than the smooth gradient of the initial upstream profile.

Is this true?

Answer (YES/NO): YES